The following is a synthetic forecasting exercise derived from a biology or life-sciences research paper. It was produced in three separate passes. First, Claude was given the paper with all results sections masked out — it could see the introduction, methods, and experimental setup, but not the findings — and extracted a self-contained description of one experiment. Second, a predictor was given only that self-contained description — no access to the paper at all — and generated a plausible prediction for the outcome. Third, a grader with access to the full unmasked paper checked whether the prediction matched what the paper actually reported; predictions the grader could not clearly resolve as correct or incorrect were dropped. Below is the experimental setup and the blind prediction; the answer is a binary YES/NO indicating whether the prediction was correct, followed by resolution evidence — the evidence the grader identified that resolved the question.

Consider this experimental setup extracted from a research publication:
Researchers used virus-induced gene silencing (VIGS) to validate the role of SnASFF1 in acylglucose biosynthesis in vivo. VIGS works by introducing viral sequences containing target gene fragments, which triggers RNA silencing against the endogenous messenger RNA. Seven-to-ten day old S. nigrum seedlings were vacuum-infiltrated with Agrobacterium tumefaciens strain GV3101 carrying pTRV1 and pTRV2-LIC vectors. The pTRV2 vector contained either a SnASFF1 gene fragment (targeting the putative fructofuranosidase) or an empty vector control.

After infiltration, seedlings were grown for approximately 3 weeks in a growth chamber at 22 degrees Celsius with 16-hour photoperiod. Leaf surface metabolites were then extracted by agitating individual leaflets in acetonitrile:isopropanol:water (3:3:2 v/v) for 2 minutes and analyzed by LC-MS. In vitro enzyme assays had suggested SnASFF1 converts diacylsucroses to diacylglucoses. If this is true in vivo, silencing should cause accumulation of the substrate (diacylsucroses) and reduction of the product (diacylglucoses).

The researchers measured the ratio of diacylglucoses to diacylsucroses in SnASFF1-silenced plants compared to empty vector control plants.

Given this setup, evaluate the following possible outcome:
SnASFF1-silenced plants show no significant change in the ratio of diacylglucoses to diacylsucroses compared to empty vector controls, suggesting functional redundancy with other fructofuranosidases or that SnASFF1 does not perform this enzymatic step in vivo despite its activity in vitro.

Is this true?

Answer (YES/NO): NO